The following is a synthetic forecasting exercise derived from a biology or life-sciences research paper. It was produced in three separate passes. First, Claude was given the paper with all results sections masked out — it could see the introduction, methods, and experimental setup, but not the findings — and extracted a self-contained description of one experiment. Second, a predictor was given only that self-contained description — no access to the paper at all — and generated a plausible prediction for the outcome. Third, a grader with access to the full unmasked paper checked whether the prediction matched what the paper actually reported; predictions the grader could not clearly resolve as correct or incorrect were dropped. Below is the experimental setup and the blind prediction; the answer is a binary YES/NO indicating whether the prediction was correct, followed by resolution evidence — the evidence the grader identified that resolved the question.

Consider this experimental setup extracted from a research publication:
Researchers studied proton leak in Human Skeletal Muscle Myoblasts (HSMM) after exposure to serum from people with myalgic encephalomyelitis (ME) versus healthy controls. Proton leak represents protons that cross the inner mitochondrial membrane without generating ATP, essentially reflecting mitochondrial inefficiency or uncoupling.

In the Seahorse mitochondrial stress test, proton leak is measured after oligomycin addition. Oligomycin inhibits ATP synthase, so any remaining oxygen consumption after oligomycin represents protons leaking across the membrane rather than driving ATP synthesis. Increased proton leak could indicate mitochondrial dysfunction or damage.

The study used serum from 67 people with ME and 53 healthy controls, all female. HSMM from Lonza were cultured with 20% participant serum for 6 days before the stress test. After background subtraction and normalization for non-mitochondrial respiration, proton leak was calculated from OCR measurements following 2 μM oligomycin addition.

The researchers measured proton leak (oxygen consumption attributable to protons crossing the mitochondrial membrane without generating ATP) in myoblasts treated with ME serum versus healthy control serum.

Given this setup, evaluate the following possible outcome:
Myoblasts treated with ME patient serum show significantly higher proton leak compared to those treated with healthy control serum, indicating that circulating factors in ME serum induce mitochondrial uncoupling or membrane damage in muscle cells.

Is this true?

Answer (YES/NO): NO